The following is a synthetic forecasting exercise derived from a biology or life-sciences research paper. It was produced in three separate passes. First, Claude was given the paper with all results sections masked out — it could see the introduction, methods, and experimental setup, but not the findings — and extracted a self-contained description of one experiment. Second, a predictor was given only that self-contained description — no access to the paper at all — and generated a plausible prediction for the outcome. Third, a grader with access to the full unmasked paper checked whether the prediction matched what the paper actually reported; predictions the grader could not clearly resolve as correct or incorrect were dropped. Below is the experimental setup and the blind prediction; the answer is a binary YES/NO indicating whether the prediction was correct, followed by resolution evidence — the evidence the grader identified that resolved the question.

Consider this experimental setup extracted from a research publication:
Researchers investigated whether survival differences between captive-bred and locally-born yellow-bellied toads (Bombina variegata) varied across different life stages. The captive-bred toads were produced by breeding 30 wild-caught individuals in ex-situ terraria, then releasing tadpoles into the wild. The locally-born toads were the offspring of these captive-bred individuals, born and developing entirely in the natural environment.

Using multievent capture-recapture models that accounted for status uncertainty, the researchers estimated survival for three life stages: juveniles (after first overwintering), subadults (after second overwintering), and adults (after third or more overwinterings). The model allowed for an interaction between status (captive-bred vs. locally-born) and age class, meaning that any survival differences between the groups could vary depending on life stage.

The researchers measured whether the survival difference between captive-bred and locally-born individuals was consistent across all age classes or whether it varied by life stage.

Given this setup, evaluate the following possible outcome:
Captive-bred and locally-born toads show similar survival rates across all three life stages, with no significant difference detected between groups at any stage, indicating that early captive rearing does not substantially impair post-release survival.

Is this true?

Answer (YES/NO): NO